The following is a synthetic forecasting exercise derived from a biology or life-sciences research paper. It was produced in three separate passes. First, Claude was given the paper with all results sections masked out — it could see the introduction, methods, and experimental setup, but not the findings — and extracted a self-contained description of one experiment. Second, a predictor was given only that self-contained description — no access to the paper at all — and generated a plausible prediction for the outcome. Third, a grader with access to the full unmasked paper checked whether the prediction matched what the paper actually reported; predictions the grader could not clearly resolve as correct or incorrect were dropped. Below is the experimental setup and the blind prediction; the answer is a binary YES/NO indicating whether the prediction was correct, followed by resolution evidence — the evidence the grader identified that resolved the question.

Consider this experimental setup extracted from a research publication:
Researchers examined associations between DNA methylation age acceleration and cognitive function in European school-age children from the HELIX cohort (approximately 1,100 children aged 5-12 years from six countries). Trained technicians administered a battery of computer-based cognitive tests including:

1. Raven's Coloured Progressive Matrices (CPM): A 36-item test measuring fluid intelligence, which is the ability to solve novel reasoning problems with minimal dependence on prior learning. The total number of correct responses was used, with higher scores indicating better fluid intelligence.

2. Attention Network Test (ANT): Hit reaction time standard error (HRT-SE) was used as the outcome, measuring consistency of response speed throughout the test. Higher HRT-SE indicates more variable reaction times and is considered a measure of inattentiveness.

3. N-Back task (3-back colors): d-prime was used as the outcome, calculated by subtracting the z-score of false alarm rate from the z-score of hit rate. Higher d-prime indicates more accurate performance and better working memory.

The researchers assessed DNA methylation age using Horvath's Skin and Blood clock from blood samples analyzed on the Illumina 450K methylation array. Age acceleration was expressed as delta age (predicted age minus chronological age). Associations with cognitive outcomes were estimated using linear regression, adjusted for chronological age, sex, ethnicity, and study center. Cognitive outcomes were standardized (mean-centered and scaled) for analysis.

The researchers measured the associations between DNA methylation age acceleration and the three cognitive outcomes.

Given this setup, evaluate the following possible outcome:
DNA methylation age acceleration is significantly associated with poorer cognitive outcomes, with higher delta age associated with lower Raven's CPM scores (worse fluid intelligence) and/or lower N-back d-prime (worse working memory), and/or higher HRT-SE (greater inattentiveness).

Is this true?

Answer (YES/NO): YES